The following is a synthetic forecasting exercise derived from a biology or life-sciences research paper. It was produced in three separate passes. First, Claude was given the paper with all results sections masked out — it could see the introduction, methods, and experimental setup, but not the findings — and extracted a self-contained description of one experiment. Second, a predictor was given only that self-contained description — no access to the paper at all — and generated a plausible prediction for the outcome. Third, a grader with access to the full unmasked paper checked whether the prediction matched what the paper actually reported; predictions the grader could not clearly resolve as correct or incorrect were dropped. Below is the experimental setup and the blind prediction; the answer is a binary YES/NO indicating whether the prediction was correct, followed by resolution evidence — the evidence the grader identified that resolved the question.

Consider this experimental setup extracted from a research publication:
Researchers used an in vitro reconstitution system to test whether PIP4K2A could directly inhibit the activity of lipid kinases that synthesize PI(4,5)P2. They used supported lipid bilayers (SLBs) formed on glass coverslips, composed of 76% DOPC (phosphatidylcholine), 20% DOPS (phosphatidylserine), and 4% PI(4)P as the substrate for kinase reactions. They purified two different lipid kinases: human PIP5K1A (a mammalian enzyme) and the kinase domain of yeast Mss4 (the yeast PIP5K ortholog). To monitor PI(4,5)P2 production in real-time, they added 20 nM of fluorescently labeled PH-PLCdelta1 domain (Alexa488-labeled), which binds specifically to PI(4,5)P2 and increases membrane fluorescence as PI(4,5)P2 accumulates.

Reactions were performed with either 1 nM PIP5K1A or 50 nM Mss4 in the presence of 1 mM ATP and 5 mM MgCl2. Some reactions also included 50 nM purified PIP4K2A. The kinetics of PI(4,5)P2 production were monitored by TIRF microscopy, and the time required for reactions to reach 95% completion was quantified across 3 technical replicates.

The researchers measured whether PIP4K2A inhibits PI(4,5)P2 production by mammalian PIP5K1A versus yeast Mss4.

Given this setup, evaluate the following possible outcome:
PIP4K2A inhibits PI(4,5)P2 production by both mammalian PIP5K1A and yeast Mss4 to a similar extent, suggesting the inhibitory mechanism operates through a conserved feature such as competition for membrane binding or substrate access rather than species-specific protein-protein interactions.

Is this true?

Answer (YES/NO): NO